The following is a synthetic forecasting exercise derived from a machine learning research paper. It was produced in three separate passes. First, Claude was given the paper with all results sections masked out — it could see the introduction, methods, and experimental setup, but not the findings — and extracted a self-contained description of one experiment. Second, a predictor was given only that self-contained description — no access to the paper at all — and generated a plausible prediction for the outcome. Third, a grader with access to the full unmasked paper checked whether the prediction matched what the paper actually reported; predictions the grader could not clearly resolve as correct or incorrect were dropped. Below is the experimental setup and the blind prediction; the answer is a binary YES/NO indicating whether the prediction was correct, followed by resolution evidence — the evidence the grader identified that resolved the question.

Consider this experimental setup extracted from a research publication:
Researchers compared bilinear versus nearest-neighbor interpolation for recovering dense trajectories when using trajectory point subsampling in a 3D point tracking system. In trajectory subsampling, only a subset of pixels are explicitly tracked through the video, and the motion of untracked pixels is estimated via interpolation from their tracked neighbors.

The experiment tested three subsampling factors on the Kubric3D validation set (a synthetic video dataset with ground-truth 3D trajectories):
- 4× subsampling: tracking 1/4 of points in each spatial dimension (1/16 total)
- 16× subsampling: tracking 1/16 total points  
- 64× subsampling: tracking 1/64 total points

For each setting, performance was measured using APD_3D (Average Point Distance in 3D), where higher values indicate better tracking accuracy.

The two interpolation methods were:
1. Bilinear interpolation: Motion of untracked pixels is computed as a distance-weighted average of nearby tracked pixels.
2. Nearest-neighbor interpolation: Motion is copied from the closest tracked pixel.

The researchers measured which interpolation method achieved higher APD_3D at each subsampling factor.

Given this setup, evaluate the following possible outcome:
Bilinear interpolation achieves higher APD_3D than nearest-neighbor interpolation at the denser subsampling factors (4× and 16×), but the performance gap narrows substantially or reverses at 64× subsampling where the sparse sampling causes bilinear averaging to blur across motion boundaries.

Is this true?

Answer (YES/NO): NO